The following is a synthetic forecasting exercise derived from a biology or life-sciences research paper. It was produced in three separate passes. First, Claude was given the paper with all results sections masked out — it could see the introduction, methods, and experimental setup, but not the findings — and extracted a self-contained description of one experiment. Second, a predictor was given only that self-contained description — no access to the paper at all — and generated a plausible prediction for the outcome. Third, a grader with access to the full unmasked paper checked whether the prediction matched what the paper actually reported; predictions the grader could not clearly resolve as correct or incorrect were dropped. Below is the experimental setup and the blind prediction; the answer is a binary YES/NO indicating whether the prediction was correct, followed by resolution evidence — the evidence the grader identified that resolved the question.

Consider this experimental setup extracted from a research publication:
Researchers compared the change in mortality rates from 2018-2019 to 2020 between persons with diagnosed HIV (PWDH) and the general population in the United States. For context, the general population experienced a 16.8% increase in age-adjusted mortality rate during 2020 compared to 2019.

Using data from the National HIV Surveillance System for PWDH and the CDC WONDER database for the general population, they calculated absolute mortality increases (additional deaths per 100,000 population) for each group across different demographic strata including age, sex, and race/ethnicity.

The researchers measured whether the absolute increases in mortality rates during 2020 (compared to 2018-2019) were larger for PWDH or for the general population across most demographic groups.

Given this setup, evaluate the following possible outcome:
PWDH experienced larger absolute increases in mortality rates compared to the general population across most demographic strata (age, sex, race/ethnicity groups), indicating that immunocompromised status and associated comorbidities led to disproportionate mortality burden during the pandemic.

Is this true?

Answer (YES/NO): NO